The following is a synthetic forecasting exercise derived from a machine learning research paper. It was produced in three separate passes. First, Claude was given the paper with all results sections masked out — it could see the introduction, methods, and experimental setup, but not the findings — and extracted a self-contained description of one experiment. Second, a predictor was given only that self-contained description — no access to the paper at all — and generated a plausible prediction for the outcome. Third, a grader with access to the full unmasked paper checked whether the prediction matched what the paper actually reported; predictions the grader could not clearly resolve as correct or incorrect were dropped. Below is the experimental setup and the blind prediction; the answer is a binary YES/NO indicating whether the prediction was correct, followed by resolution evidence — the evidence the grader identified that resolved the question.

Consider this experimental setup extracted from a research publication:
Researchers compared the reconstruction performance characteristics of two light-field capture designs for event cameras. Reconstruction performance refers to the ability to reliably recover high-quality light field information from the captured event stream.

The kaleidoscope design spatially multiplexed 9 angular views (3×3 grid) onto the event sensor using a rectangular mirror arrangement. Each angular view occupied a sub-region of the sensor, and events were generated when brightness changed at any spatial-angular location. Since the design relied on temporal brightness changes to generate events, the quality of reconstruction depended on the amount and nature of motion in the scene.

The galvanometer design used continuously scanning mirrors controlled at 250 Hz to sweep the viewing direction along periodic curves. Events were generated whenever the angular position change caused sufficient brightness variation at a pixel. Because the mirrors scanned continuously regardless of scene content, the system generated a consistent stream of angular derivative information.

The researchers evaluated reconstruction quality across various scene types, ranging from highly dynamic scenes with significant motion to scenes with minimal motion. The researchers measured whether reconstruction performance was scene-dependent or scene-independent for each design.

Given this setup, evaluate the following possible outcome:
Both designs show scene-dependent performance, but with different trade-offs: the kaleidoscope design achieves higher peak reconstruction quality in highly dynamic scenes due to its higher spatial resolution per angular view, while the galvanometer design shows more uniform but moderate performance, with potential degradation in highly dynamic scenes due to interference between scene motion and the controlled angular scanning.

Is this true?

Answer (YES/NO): NO